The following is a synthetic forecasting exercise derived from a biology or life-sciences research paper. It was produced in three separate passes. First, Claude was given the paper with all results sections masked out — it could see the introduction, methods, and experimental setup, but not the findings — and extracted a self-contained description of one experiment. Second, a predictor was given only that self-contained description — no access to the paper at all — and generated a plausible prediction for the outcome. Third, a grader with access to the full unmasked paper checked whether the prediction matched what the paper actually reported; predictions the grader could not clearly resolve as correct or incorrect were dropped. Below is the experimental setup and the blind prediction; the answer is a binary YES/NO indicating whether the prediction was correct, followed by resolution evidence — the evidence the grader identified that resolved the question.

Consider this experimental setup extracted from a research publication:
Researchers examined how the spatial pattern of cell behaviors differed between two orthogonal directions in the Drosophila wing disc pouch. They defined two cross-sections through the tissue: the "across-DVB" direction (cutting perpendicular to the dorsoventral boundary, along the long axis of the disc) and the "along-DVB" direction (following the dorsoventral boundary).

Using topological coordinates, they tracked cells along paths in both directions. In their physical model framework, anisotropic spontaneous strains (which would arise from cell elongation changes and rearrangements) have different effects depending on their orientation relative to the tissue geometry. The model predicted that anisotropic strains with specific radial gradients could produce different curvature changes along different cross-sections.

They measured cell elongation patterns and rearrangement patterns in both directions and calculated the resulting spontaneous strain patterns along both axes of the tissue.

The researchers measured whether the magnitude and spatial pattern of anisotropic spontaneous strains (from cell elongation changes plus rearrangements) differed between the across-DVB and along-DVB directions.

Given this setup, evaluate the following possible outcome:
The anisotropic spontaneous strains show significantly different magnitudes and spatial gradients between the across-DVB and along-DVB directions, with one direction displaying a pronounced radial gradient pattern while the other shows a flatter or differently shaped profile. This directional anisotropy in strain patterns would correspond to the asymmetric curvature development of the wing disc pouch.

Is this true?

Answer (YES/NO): YES